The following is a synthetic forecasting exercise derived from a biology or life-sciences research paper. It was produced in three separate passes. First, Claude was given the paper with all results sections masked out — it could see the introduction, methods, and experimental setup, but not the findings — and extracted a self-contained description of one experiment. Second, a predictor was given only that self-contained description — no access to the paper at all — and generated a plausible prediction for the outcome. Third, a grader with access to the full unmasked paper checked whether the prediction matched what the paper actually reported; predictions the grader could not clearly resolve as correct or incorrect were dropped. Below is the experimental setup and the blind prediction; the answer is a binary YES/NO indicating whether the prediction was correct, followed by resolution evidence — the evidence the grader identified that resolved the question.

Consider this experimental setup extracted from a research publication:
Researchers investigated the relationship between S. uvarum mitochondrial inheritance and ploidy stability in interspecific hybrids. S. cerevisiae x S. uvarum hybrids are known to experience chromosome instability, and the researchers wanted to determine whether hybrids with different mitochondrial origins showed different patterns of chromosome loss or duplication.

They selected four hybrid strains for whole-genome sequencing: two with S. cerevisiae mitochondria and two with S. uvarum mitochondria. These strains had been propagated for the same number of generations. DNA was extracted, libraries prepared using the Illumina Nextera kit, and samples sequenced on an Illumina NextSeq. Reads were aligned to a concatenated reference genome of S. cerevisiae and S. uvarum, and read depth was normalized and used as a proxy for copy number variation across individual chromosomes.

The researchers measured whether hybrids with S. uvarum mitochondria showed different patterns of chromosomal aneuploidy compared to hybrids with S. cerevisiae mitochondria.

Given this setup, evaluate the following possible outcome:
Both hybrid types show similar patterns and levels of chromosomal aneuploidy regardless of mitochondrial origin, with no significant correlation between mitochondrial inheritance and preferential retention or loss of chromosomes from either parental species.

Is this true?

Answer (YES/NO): YES